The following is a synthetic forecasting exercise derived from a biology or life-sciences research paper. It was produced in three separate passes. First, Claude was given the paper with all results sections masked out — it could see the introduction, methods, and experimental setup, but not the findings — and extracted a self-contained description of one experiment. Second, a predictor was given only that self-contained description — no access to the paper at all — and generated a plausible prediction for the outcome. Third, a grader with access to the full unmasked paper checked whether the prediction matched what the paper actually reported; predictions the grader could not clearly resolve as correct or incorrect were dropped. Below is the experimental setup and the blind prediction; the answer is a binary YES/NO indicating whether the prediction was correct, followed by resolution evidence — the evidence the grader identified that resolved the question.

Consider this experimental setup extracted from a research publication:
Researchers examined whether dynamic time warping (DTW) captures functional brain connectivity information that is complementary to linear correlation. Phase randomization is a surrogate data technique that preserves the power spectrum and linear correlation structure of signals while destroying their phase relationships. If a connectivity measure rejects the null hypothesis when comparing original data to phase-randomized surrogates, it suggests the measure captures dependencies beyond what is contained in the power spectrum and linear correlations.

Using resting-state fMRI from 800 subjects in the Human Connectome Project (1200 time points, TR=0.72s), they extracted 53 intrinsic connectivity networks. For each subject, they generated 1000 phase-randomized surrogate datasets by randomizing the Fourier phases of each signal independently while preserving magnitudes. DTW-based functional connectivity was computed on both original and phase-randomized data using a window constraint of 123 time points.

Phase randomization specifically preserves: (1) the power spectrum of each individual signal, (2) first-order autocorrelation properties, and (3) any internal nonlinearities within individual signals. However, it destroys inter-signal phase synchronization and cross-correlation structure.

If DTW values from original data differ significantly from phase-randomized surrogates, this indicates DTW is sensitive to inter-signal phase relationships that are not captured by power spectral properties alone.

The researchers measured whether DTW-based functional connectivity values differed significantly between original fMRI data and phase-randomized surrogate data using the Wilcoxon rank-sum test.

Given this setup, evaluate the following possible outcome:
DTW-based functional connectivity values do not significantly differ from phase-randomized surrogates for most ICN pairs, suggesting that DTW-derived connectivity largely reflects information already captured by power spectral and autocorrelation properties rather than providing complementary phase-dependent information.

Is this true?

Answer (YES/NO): NO